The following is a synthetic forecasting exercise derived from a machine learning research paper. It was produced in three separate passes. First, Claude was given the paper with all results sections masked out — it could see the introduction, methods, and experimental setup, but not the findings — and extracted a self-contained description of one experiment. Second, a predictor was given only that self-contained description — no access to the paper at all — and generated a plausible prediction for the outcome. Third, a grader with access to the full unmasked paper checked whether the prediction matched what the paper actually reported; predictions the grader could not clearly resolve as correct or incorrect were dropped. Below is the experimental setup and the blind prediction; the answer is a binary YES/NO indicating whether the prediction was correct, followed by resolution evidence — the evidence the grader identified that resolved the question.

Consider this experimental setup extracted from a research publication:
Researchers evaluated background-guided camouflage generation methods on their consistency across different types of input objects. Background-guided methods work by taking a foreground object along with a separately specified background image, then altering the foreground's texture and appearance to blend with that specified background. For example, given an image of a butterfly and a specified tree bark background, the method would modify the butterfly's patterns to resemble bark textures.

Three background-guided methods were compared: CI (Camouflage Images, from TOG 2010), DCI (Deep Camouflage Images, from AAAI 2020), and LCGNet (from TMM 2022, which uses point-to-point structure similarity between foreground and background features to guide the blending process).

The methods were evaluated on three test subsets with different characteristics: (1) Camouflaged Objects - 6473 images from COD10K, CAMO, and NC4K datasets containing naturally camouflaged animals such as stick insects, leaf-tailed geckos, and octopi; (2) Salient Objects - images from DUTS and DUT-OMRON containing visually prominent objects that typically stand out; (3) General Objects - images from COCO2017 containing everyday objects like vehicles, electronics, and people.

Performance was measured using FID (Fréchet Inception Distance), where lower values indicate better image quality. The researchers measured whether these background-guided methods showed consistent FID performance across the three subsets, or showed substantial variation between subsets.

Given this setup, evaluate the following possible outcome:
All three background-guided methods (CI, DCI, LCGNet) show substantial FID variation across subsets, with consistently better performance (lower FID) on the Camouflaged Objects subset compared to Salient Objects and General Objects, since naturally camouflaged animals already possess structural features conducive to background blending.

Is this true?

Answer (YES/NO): YES